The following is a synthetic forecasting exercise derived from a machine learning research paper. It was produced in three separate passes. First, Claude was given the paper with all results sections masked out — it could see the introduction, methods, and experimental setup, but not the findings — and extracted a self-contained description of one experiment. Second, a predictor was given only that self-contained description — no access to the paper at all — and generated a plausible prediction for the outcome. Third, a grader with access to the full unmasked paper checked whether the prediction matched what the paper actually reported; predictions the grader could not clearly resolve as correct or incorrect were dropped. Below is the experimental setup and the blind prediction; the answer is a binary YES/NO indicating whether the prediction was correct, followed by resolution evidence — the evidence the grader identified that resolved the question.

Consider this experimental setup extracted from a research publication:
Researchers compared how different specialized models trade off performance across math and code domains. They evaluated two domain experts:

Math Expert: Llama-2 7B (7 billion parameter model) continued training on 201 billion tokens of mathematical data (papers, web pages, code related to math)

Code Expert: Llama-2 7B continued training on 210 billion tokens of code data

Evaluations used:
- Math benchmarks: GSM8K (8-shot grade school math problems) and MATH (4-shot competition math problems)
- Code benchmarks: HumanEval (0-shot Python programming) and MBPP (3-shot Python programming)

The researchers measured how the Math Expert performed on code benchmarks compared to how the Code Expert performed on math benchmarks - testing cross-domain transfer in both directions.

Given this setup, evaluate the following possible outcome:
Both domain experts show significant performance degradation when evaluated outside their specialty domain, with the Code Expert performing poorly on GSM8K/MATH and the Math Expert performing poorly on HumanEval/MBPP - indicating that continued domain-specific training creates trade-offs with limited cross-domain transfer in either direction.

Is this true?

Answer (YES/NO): NO